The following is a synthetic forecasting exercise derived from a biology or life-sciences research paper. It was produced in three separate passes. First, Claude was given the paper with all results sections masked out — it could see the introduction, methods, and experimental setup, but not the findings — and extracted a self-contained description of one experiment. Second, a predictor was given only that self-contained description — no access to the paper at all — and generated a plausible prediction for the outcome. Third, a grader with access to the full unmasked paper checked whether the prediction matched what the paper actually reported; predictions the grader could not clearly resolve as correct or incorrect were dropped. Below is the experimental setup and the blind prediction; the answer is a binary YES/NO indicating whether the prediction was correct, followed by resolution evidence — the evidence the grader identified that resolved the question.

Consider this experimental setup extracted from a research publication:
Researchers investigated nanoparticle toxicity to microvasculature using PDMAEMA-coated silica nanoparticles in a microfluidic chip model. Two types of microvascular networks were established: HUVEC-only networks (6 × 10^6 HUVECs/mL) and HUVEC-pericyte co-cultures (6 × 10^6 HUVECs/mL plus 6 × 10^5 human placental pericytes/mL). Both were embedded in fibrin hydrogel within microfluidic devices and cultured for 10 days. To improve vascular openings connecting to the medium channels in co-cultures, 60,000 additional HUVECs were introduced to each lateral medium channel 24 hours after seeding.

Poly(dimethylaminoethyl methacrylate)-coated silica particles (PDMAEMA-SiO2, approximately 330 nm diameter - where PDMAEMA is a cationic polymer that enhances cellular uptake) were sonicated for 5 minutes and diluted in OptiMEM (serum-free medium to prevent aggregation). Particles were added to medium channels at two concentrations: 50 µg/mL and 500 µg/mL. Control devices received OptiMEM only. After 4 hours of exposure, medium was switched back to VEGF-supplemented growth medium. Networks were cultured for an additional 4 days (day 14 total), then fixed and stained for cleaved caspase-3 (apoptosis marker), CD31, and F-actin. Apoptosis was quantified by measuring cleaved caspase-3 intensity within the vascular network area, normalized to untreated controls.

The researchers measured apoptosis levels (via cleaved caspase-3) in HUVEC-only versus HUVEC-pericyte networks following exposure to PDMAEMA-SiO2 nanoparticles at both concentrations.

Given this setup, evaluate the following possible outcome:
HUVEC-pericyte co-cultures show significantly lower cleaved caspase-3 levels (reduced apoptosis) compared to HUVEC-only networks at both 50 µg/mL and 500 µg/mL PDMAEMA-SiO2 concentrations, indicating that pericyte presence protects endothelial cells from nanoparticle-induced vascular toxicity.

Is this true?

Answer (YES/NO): YES